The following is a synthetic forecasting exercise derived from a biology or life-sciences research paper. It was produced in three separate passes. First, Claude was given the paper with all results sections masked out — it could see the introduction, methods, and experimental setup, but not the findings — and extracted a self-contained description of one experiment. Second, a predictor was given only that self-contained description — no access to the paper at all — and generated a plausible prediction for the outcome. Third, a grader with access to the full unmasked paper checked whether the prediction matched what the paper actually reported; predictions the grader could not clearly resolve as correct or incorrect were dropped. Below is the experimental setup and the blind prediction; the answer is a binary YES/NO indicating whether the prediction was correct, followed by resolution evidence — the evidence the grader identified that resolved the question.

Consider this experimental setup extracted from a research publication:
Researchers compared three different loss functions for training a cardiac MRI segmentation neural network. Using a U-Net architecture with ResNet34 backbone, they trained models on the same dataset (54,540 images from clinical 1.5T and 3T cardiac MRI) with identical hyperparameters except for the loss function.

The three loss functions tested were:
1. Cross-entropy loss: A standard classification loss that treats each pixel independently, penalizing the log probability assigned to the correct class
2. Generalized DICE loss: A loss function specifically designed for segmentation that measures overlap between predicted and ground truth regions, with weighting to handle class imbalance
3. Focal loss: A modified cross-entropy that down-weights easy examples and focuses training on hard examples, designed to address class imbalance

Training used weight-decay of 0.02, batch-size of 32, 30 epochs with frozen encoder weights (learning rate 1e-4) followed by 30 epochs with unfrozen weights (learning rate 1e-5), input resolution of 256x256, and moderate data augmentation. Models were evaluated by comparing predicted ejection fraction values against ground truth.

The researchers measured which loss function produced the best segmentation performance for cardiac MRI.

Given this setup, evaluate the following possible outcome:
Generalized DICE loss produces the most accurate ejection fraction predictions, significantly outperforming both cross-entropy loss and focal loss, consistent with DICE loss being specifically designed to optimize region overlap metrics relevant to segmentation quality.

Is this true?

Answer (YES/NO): NO